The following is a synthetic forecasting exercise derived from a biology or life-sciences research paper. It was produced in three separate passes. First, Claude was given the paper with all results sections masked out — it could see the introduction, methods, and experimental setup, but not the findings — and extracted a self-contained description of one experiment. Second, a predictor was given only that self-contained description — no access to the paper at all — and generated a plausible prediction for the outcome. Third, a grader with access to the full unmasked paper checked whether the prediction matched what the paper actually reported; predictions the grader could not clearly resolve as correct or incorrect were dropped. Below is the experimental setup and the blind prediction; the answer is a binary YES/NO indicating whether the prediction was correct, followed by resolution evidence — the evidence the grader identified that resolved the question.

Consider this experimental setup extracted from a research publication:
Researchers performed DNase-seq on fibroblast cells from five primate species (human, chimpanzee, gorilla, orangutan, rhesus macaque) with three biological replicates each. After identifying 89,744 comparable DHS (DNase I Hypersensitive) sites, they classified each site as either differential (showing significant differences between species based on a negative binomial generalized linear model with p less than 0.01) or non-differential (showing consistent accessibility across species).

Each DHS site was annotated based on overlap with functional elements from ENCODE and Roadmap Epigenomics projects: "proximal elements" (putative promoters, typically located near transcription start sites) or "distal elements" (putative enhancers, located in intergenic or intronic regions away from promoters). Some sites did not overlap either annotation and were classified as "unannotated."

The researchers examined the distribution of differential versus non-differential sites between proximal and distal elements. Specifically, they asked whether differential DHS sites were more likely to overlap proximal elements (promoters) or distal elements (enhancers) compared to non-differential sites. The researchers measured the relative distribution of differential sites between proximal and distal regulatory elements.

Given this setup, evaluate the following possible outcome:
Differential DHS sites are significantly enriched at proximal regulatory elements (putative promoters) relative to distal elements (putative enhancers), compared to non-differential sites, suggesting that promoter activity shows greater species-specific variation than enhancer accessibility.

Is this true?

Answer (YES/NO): NO